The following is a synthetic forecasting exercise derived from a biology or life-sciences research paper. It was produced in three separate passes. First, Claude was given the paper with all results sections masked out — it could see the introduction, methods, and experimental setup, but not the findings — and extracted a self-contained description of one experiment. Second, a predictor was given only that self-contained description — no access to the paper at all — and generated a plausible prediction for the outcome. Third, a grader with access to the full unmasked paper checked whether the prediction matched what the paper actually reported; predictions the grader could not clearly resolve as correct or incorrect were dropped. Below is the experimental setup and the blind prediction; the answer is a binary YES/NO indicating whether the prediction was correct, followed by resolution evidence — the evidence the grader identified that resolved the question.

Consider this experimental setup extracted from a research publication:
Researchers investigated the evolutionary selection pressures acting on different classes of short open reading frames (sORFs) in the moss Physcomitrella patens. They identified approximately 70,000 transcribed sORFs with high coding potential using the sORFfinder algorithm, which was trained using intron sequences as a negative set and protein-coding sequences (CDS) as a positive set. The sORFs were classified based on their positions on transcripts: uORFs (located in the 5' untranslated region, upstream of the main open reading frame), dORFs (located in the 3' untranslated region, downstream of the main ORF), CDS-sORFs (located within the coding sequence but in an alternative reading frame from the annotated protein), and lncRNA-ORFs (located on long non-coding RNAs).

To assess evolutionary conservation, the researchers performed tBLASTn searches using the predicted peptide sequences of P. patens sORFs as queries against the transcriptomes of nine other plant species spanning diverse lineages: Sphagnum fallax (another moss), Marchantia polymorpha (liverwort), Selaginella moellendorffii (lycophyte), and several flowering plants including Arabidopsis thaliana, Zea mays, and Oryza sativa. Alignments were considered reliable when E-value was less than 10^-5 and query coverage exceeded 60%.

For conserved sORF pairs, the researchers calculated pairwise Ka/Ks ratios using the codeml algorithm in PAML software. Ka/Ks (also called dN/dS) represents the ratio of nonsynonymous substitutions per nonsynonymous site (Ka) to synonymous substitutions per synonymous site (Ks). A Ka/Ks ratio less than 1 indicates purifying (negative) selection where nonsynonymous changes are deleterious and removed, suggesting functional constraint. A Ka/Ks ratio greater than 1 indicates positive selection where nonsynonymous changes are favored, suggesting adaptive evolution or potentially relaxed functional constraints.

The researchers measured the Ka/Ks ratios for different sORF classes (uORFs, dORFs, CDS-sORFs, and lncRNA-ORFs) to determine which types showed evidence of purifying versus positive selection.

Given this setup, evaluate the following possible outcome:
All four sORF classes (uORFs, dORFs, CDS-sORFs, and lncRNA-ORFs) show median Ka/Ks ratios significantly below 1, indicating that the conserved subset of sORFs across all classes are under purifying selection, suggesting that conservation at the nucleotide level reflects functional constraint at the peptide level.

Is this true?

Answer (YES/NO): NO